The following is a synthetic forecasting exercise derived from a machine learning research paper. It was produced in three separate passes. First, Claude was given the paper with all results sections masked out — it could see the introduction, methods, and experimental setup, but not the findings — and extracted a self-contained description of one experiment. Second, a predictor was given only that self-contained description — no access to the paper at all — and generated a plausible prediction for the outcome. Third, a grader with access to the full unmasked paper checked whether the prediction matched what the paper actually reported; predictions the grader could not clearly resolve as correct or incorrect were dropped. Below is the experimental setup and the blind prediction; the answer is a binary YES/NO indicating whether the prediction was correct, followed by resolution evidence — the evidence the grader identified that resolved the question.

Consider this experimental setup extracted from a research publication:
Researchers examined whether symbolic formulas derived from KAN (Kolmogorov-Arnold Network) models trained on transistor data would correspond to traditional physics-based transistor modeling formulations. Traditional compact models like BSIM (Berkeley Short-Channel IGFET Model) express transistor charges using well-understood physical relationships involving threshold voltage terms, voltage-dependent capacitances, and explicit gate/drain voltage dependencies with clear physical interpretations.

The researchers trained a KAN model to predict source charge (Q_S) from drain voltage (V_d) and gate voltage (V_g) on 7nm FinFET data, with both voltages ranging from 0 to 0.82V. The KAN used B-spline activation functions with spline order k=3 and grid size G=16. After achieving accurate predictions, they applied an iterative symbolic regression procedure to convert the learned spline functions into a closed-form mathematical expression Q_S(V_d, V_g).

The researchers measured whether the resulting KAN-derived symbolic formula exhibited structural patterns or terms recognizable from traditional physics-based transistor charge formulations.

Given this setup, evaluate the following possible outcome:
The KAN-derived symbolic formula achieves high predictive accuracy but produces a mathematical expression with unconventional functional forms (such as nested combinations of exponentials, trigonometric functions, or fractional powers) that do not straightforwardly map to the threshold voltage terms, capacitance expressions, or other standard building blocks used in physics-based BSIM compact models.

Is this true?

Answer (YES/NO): YES